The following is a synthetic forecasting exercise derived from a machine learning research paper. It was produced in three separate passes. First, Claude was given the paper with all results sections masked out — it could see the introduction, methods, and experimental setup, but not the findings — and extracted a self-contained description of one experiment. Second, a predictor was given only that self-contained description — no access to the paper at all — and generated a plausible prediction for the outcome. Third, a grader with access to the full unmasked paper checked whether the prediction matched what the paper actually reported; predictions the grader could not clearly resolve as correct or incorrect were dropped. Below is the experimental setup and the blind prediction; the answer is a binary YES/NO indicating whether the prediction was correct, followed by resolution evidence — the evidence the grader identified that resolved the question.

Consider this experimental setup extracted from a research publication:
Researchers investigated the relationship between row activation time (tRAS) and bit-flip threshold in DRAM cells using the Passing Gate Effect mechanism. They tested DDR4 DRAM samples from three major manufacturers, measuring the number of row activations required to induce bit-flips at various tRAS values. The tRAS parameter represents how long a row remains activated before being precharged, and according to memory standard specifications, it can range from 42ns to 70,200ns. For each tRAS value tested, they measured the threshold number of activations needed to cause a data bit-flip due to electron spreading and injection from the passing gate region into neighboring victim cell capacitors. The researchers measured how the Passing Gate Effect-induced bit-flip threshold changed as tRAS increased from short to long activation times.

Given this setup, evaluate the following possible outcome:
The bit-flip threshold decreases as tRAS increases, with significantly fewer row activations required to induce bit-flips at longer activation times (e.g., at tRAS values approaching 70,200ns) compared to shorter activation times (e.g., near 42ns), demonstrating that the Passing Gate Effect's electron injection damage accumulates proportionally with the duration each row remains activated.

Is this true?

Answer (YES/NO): NO